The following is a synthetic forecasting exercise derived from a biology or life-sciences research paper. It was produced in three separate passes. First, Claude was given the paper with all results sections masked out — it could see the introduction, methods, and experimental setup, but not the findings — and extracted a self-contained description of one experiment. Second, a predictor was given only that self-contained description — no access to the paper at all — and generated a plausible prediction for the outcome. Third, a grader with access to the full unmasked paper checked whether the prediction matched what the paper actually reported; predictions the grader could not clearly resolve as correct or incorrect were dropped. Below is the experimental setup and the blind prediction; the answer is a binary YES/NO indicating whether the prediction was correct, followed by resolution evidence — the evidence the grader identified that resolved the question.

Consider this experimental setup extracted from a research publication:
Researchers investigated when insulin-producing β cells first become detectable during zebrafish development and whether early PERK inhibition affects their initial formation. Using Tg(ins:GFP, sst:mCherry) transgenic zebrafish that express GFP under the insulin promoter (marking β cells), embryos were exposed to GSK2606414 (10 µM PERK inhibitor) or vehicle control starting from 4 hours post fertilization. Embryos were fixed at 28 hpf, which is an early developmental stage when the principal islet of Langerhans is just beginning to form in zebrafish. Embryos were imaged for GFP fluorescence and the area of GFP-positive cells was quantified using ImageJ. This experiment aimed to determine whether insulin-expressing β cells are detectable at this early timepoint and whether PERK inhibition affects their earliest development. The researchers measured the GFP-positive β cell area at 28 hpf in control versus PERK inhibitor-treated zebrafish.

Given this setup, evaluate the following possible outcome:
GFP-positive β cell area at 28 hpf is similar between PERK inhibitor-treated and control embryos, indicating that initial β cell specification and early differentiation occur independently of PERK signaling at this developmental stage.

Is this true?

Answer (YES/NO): NO